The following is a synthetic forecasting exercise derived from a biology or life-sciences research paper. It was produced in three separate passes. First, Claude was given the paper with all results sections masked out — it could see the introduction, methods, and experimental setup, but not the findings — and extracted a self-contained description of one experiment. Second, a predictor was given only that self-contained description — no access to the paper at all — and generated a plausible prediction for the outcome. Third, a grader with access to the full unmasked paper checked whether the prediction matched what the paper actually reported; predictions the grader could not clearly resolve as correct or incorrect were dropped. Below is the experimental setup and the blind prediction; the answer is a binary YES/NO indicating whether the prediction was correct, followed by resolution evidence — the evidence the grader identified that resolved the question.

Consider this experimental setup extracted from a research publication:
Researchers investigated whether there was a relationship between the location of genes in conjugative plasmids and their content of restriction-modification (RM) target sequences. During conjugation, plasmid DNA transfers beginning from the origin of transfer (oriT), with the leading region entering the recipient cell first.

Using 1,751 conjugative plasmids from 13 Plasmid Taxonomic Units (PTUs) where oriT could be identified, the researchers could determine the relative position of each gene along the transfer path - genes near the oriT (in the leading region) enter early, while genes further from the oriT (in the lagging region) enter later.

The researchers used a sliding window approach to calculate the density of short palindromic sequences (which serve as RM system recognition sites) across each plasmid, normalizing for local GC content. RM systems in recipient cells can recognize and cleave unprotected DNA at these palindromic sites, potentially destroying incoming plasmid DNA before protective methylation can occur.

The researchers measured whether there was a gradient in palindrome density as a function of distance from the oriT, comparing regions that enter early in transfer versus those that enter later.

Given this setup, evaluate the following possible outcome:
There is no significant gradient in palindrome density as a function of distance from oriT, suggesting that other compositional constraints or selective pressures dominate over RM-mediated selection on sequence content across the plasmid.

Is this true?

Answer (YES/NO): NO